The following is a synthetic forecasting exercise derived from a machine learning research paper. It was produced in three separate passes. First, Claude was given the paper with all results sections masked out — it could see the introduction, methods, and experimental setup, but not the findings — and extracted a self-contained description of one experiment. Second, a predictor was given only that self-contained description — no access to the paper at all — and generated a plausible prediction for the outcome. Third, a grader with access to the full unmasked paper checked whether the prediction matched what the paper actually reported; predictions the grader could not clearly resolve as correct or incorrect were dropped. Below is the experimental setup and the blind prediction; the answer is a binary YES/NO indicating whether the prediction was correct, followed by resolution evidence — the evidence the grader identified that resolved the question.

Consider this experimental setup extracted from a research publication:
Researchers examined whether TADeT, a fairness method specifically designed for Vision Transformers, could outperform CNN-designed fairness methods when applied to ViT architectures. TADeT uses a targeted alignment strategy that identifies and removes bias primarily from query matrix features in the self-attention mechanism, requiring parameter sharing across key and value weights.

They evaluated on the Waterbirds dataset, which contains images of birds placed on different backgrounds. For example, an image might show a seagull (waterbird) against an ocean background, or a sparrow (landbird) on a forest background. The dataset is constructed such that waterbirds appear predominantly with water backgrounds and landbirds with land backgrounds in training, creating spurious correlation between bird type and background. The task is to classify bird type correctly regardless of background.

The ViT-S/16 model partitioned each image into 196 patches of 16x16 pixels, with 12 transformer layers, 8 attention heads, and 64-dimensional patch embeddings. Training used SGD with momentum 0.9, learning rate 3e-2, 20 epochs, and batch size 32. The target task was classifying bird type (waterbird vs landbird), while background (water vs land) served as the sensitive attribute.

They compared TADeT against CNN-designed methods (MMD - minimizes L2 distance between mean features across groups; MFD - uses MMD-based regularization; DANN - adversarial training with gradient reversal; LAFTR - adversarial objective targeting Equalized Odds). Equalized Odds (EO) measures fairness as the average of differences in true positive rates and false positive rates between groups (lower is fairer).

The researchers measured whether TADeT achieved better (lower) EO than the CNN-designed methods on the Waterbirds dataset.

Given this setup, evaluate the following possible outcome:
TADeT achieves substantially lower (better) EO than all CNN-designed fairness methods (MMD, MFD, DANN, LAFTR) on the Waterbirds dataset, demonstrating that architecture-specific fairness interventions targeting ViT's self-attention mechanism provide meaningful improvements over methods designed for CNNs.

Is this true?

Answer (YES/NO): NO